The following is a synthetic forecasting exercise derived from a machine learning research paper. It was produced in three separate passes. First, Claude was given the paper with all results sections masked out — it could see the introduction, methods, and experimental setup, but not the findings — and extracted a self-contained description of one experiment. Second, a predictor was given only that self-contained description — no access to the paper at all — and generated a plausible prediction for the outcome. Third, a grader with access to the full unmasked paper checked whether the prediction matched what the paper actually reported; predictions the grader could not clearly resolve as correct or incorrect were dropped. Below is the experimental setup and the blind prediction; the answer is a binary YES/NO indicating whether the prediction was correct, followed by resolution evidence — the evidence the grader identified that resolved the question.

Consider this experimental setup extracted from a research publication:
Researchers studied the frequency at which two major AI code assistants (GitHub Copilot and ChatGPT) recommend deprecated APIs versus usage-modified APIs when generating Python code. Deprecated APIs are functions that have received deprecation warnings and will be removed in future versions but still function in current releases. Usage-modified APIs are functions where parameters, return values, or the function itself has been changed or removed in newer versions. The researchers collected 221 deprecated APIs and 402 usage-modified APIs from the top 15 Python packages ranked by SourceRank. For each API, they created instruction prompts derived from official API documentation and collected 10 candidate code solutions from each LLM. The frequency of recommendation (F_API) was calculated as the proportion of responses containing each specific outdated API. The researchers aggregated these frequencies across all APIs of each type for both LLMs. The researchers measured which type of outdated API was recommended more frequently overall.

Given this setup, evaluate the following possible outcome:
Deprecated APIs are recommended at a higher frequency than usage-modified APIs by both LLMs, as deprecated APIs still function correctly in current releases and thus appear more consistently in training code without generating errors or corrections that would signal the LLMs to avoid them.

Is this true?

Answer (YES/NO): NO